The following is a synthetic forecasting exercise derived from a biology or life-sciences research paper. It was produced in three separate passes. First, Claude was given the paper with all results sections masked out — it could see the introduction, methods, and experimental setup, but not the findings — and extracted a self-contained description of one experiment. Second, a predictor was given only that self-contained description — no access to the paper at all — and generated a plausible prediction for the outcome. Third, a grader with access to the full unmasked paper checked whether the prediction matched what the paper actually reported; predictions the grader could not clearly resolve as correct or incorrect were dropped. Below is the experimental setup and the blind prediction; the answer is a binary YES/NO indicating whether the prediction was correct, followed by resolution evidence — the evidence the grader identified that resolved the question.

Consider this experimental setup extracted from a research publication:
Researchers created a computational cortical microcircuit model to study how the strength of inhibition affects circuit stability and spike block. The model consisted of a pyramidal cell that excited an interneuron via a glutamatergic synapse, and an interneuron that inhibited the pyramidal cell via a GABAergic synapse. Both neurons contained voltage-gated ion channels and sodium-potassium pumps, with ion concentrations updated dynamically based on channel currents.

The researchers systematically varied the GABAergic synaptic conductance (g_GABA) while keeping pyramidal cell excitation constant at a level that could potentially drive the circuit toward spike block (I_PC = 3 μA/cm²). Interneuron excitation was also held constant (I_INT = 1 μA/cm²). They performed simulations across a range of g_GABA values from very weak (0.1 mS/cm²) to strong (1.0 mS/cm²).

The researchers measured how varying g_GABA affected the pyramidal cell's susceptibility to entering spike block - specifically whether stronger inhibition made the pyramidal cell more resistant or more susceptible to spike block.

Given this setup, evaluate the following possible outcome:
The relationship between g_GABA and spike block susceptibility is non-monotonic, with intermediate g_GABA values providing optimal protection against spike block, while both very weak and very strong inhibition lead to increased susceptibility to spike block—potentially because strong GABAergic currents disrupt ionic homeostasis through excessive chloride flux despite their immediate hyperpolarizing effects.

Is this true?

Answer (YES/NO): NO